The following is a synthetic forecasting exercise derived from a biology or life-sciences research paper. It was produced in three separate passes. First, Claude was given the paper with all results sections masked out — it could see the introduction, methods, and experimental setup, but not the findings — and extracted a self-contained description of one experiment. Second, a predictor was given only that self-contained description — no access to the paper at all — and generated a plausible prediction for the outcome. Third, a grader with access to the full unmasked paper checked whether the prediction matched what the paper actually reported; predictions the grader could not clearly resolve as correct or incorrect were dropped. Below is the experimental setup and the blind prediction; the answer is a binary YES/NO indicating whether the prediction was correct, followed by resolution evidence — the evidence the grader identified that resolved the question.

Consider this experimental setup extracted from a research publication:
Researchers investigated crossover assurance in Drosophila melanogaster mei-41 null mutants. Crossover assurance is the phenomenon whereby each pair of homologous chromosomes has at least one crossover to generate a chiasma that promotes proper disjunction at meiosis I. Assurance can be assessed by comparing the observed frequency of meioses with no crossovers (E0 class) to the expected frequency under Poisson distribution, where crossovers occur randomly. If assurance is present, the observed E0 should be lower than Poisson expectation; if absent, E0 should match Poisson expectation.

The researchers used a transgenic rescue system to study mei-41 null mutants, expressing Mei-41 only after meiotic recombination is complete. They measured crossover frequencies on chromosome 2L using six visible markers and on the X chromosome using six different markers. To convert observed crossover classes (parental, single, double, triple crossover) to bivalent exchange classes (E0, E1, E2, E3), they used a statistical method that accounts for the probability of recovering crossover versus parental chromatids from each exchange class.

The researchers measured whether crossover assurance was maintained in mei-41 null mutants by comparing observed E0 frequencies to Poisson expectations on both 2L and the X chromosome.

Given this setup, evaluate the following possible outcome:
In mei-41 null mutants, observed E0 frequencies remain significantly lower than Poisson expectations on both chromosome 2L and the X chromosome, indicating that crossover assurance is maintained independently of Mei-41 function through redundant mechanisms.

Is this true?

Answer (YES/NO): NO